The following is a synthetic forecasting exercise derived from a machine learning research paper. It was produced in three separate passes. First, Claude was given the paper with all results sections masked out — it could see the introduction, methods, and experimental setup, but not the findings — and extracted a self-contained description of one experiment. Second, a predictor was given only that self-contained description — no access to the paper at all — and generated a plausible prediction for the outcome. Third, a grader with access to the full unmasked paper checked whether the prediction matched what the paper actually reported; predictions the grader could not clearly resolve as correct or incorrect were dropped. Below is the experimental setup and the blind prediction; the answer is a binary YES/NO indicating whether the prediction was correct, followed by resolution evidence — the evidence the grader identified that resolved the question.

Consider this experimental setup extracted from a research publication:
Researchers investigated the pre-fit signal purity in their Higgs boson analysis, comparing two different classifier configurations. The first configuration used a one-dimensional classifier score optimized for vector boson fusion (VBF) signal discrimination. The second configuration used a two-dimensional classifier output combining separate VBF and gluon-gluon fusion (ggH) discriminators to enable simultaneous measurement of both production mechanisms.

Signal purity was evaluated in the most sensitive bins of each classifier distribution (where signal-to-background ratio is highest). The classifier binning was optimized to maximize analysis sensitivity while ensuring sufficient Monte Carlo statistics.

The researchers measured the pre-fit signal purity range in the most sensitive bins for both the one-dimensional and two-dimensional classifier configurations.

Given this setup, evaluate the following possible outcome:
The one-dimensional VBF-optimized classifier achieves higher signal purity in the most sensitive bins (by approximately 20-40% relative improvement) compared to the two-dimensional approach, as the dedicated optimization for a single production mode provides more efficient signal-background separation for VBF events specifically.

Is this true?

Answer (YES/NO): NO